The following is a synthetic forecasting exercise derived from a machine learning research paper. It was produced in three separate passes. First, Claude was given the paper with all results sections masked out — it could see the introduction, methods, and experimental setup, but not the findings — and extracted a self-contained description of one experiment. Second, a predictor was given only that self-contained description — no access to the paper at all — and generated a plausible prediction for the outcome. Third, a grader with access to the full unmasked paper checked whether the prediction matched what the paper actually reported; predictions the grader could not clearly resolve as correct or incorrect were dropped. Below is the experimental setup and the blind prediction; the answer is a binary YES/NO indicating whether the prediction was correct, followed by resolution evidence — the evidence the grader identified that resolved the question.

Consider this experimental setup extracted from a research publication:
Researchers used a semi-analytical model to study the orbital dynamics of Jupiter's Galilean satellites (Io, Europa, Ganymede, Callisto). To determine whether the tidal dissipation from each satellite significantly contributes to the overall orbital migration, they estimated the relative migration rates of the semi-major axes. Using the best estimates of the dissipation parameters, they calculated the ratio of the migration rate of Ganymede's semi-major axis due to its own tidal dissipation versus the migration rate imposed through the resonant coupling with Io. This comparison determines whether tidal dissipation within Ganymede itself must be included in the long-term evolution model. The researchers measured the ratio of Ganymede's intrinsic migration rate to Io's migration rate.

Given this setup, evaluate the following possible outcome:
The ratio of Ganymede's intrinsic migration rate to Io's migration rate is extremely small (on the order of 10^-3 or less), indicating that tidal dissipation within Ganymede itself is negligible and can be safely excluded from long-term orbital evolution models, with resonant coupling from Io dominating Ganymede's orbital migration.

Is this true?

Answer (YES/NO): NO